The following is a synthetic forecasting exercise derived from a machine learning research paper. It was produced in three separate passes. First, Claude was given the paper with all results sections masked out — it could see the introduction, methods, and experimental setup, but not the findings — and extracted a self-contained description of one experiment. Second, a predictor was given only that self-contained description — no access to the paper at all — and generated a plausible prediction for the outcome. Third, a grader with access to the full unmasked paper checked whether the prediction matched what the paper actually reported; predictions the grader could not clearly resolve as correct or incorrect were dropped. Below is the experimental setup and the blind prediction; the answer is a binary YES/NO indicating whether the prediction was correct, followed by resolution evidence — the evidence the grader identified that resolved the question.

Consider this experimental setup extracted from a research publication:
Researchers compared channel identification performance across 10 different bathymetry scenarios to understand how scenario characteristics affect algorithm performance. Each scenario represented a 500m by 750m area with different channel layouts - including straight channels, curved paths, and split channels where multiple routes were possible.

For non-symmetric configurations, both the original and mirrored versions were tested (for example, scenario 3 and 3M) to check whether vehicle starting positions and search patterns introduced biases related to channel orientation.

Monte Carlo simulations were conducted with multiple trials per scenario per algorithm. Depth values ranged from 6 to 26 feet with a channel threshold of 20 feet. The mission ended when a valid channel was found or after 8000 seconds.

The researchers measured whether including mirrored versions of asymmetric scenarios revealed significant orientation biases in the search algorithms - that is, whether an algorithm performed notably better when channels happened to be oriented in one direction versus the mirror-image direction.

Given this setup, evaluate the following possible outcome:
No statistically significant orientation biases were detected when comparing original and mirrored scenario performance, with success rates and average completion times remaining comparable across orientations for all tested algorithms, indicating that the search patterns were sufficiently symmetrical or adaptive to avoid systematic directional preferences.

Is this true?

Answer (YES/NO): NO